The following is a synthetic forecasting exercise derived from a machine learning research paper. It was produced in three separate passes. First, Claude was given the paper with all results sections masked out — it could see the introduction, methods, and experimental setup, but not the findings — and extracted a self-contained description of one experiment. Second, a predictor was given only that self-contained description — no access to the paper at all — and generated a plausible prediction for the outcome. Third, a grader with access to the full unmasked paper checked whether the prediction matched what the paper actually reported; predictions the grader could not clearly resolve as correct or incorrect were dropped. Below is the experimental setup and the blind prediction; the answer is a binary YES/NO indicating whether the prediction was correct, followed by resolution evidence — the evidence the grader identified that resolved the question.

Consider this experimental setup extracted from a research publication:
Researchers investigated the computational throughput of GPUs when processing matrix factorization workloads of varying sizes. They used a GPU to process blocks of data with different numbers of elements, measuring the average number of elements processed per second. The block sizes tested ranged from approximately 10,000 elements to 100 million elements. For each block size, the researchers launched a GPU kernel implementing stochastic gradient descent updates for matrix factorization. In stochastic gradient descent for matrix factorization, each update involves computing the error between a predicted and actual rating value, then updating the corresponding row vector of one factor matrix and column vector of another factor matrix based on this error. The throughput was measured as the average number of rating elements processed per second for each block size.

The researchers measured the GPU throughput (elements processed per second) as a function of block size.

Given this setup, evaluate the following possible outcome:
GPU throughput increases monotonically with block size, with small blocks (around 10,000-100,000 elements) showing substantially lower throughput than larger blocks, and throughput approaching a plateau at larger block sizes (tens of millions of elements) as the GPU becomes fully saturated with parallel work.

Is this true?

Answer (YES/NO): YES